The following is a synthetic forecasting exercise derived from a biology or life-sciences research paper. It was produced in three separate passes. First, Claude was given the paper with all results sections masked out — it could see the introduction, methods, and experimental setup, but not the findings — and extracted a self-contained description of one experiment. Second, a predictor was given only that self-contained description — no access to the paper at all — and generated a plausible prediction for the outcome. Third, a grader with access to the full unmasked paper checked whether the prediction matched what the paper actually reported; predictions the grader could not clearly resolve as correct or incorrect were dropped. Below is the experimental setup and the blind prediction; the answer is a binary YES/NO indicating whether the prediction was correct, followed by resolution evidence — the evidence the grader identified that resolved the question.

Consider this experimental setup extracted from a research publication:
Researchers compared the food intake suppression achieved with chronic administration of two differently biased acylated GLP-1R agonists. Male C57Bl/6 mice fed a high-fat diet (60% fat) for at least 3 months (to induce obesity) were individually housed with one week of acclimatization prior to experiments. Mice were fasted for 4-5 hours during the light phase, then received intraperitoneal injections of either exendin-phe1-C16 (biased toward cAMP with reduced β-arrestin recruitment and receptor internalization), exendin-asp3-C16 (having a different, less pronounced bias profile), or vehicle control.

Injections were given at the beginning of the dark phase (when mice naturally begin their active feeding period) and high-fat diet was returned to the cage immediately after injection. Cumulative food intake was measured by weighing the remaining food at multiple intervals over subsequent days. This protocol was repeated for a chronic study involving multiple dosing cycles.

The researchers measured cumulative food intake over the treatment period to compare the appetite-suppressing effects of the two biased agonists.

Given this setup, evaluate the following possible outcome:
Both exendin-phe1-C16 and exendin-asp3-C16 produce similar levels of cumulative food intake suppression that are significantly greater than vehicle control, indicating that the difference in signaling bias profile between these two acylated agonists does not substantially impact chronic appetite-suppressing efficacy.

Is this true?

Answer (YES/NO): NO